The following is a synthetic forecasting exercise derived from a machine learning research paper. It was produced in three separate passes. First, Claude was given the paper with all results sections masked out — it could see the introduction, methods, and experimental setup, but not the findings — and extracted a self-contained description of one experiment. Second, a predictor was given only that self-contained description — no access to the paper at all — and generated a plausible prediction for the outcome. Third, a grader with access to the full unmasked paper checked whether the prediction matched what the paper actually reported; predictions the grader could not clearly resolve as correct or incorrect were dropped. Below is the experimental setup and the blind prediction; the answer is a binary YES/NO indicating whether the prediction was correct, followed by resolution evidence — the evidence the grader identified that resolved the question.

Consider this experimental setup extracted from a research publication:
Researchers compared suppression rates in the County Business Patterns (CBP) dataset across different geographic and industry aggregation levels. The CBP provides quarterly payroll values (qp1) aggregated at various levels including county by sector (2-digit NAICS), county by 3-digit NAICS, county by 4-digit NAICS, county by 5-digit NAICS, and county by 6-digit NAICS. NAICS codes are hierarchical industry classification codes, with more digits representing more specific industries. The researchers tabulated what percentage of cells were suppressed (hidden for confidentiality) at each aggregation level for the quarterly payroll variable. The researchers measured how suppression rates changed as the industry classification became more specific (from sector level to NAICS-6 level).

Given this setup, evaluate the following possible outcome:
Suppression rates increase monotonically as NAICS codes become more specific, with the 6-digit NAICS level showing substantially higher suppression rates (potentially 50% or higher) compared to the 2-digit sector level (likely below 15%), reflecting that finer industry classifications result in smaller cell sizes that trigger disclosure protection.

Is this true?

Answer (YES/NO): NO